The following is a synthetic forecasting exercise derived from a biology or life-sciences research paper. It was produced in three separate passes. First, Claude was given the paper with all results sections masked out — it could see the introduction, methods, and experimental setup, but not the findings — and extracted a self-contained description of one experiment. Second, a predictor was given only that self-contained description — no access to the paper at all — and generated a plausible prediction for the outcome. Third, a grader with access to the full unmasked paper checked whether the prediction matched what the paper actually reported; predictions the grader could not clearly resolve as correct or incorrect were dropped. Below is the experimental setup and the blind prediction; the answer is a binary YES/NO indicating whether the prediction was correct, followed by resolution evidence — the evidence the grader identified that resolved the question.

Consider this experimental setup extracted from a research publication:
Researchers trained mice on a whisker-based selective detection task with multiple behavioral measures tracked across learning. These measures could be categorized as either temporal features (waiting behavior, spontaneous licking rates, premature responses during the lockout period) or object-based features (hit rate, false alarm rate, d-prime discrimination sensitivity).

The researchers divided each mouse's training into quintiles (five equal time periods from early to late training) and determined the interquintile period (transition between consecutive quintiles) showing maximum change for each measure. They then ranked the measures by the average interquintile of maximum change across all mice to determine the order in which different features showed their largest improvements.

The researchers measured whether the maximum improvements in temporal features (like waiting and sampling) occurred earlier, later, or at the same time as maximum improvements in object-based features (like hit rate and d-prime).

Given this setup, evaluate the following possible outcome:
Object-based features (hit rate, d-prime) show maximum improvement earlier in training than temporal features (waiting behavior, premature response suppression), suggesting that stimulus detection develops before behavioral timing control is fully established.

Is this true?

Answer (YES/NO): NO